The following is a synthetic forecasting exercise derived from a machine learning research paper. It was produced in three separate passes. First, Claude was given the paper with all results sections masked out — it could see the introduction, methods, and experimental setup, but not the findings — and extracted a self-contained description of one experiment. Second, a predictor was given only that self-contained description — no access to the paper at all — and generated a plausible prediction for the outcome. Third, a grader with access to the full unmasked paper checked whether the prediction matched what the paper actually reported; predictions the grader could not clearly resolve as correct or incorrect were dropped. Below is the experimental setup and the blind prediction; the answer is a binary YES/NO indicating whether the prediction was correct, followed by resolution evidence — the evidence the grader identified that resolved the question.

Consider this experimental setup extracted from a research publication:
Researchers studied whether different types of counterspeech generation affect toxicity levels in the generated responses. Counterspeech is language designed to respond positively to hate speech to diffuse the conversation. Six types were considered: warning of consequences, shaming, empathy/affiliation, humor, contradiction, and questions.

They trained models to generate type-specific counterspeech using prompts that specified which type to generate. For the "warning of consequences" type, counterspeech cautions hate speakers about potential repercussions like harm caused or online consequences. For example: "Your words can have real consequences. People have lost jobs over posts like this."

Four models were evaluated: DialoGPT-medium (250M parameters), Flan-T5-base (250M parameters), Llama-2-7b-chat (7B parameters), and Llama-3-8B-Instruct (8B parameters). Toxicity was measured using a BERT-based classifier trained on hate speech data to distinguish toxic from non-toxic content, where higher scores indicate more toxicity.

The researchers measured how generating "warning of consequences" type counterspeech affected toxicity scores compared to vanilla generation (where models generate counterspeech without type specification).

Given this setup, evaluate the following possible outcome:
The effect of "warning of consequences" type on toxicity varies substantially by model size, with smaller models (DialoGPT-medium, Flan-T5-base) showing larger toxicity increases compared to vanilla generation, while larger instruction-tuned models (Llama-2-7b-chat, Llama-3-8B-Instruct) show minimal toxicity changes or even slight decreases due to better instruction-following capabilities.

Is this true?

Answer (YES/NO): NO